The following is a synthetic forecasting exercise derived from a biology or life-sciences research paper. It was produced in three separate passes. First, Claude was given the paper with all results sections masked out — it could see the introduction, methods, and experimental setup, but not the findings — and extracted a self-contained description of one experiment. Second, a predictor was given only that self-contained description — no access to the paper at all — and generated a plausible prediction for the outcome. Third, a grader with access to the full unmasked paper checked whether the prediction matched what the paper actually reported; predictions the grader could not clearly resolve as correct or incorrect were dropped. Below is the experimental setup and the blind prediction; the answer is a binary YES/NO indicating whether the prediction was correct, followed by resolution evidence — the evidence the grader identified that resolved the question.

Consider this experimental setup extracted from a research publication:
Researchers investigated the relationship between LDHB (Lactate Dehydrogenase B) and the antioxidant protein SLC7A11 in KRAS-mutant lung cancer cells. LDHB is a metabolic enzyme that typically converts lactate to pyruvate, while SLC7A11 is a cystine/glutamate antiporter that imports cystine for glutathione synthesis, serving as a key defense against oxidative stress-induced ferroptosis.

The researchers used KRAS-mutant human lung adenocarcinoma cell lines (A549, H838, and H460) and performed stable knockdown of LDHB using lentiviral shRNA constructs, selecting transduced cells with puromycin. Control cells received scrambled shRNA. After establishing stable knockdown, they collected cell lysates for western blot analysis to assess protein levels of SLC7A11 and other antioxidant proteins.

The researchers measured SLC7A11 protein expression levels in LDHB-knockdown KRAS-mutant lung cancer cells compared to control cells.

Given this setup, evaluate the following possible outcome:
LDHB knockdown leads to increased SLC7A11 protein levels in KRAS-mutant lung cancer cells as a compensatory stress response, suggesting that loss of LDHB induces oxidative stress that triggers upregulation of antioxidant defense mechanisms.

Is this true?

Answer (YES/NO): NO